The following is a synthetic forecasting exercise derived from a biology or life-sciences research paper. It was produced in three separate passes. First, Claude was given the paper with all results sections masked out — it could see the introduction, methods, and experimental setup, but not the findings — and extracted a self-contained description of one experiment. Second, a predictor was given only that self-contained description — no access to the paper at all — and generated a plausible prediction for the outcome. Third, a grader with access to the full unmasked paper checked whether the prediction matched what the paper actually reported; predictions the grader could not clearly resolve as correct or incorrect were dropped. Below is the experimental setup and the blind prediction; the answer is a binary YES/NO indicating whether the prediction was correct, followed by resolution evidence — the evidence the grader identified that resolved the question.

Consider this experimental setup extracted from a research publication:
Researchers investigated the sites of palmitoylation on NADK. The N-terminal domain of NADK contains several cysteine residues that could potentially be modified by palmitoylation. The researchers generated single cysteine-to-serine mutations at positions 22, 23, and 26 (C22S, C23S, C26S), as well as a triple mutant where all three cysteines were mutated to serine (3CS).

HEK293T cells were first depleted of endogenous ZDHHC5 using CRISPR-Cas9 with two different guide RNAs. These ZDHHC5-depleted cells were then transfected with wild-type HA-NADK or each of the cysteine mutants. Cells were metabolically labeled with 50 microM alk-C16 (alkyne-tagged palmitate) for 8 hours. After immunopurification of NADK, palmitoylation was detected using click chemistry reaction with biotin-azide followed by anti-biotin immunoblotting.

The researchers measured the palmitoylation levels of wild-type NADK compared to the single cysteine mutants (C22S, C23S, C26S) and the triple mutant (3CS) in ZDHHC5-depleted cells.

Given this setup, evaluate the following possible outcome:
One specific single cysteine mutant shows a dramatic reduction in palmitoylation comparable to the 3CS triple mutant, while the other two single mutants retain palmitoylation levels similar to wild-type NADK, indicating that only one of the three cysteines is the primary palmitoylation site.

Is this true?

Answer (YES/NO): NO